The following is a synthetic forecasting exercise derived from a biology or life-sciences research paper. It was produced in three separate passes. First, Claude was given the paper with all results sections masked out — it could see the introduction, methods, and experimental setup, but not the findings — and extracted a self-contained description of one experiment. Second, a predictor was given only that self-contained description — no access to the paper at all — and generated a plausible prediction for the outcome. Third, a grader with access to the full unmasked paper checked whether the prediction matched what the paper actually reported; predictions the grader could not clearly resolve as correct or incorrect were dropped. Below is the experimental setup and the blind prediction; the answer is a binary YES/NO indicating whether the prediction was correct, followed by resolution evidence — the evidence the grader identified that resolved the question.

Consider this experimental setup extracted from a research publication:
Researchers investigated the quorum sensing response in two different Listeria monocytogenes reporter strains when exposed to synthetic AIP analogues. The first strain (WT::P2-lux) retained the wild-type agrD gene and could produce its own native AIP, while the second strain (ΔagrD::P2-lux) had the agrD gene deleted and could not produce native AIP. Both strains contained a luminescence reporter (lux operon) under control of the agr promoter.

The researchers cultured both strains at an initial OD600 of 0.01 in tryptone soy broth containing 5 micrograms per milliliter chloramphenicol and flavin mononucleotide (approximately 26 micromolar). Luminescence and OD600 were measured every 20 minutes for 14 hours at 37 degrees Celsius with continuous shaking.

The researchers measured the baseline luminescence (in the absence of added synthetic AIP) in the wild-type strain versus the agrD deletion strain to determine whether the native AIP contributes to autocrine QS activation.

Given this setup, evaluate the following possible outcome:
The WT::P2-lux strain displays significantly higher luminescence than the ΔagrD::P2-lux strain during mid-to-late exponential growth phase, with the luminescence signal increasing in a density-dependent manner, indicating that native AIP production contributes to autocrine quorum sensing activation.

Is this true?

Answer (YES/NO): YES